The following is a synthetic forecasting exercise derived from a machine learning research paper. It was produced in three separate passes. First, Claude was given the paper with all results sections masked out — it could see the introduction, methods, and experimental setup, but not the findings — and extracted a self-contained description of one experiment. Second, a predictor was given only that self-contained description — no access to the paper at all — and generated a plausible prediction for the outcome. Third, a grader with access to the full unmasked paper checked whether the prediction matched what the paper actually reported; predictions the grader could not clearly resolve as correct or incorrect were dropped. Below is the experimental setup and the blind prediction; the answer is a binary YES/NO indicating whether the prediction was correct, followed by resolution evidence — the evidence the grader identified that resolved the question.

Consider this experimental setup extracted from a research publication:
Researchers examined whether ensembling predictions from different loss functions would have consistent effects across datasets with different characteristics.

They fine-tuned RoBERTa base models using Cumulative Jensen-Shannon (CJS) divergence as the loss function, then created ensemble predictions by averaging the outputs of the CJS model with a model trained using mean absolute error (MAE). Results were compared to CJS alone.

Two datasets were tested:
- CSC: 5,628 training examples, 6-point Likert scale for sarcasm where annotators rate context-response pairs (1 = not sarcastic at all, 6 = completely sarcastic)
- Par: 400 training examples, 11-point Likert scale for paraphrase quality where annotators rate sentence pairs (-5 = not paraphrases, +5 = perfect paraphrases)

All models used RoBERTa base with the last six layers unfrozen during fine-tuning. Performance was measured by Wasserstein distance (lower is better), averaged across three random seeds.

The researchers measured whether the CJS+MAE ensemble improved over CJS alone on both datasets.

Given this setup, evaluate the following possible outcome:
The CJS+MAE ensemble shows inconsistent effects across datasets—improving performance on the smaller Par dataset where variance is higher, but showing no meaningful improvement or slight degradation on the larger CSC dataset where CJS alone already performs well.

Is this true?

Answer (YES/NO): NO